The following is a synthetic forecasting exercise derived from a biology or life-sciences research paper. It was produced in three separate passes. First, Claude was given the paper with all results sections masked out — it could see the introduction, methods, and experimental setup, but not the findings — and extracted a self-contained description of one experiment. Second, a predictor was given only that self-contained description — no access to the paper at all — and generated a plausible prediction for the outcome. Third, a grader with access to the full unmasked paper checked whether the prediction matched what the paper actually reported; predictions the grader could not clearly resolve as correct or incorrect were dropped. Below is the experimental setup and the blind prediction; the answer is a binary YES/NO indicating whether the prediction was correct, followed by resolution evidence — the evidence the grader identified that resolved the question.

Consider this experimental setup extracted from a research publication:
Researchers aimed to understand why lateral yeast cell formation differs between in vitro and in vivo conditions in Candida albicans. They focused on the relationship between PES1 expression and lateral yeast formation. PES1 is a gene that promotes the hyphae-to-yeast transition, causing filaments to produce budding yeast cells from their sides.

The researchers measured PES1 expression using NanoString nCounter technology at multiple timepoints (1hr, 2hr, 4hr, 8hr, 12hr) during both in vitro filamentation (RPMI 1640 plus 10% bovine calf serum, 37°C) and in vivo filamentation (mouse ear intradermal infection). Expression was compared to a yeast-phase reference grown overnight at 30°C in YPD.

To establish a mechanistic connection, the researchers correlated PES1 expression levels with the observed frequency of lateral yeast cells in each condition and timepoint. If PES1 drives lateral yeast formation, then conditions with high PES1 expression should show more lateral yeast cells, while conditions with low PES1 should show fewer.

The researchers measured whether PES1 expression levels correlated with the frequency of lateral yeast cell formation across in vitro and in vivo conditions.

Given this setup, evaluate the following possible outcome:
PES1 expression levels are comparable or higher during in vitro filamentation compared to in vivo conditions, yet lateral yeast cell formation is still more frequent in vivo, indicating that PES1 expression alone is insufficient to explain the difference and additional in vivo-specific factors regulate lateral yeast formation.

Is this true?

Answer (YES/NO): NO